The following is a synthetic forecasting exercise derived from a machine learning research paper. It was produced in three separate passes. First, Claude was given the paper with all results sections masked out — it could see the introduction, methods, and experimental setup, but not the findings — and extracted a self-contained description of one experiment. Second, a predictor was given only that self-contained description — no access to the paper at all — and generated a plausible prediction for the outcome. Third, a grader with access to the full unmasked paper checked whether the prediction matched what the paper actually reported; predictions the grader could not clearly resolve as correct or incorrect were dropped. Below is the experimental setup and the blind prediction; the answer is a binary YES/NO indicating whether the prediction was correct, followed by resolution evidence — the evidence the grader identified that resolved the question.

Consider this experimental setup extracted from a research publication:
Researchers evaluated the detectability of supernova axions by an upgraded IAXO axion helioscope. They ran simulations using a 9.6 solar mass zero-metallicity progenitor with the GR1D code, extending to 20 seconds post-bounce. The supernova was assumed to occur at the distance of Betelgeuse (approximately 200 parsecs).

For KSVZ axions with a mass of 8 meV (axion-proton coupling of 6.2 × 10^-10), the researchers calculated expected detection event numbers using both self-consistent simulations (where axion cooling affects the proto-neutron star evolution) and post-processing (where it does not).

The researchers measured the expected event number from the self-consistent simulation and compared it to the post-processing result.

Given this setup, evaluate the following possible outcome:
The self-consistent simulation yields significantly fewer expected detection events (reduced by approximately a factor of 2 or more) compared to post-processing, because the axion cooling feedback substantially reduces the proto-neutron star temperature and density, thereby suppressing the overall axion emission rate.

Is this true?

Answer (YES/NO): YES